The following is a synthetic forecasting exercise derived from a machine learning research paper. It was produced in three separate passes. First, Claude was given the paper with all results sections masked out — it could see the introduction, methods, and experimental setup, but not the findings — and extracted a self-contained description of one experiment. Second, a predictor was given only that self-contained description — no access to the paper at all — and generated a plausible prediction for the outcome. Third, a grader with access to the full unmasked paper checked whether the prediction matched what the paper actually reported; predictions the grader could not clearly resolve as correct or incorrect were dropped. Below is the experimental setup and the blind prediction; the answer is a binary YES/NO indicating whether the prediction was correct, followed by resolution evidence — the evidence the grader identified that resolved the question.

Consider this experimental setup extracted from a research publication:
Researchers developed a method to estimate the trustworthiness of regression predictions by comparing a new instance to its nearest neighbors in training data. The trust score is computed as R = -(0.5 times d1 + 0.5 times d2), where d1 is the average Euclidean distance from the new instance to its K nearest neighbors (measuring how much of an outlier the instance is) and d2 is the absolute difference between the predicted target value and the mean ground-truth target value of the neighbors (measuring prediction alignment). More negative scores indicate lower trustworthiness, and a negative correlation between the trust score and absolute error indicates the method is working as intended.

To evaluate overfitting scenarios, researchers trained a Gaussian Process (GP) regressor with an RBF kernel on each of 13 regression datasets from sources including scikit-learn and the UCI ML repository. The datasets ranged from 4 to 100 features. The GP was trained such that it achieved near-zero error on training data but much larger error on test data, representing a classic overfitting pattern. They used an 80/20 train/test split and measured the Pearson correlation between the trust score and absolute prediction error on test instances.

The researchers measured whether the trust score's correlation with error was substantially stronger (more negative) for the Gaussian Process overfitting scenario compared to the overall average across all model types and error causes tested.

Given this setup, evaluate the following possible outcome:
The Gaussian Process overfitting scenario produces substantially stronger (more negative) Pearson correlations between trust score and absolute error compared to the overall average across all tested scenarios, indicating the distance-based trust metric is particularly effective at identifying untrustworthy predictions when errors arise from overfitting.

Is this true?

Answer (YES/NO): YES